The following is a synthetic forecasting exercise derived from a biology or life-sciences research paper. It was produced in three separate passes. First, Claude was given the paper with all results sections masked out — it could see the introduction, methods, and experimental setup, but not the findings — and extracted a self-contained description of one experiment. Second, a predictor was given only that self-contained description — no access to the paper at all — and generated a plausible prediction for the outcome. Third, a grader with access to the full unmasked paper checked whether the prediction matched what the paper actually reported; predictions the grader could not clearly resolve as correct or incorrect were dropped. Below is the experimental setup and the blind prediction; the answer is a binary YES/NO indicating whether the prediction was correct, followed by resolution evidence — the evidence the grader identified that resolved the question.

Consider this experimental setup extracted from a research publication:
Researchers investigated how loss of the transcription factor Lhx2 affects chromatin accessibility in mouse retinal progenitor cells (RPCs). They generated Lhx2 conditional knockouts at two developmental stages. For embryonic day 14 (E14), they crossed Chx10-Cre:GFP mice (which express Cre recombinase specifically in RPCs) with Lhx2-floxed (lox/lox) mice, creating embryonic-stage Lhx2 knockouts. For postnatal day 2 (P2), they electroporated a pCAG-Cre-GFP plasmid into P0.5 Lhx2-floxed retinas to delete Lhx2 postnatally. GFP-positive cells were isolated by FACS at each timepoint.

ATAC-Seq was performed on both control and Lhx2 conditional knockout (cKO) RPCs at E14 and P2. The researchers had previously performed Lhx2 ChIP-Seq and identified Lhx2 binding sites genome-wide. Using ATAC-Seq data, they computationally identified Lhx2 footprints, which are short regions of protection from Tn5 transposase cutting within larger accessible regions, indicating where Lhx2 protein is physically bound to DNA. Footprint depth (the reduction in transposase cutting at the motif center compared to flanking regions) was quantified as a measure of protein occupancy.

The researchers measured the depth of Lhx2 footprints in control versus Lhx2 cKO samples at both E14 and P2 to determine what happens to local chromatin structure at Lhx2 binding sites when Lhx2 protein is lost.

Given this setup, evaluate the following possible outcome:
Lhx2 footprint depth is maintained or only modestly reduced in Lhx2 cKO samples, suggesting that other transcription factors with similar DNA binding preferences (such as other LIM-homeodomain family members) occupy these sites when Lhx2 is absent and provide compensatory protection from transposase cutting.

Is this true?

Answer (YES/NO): NO